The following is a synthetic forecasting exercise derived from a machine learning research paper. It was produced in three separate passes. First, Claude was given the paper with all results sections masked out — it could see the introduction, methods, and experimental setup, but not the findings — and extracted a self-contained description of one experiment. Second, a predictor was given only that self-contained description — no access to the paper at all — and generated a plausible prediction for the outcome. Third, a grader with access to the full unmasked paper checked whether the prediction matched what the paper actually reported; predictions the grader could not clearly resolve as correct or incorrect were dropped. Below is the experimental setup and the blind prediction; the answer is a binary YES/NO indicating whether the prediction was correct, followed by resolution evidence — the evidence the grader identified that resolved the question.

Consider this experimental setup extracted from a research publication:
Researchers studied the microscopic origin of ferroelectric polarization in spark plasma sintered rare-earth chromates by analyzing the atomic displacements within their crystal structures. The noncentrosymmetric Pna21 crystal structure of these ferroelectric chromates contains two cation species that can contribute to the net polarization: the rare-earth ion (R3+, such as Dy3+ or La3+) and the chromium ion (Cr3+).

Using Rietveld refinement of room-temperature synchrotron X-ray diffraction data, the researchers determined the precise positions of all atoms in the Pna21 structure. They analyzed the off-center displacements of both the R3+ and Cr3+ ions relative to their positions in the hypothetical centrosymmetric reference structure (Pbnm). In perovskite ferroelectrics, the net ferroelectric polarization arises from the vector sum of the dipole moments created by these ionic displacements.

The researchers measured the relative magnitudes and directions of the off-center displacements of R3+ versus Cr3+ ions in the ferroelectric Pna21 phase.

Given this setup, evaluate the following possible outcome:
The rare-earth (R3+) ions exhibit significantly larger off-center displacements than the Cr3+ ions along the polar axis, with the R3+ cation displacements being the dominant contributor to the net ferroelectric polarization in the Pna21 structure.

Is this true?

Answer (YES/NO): YES